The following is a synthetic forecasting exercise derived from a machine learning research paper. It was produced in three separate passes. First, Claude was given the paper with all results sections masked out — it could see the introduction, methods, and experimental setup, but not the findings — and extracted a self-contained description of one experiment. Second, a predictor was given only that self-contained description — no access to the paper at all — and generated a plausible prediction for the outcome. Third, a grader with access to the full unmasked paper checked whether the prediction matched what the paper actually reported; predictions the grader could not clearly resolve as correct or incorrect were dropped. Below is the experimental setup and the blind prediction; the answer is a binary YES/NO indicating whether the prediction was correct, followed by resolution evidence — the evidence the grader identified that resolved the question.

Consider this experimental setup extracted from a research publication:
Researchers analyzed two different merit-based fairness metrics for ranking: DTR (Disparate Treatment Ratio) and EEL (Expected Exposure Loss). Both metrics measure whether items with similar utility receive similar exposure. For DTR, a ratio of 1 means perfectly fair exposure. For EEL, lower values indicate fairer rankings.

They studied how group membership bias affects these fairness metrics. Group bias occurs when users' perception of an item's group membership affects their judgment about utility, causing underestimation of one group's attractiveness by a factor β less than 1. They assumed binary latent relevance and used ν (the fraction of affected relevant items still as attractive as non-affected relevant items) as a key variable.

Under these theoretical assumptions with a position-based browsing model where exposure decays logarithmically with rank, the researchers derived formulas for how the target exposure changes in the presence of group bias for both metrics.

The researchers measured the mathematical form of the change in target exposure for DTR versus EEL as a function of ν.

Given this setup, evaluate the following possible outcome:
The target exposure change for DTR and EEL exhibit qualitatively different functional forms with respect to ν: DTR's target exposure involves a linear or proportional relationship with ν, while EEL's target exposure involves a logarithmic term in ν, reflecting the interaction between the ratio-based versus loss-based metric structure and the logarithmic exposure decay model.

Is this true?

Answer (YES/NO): YES